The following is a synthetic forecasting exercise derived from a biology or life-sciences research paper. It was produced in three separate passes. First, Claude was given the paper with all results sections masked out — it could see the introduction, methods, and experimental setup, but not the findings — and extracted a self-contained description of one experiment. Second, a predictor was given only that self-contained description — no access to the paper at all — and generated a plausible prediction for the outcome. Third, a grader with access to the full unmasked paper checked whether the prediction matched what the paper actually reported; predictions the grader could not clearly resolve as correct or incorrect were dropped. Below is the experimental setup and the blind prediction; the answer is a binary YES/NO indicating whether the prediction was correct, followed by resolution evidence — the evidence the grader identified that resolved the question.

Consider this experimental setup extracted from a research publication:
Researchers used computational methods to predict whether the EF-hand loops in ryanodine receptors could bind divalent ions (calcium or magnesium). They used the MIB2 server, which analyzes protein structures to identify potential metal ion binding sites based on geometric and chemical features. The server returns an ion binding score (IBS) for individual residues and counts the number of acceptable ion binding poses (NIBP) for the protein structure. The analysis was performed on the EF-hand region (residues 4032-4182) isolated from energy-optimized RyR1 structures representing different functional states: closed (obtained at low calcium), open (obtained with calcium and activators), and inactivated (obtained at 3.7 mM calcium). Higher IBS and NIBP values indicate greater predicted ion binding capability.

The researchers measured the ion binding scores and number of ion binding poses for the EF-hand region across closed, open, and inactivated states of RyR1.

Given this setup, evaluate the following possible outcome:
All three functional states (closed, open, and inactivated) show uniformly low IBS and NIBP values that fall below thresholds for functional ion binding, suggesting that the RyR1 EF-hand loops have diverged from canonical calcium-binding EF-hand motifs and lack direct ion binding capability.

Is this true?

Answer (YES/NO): NO